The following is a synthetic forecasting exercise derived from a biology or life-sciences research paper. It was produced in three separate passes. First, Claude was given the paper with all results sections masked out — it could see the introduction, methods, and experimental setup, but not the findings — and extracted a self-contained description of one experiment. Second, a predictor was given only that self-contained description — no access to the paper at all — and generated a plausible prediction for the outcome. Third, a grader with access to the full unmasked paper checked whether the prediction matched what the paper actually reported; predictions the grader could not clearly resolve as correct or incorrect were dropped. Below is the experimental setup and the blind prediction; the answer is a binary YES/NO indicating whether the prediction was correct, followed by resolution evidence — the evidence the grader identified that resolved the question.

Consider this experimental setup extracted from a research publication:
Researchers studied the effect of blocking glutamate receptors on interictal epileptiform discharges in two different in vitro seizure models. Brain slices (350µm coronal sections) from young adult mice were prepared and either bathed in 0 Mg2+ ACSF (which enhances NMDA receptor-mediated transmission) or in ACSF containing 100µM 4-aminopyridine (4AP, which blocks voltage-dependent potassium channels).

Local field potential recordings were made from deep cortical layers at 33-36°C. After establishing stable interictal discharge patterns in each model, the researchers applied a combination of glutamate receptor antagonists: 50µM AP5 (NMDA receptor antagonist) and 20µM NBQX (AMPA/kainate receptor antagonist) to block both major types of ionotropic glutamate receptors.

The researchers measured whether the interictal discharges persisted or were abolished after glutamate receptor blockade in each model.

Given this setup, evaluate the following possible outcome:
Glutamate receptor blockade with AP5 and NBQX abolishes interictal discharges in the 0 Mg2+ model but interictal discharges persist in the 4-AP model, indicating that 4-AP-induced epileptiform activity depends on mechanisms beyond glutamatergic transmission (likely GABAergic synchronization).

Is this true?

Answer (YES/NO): YES